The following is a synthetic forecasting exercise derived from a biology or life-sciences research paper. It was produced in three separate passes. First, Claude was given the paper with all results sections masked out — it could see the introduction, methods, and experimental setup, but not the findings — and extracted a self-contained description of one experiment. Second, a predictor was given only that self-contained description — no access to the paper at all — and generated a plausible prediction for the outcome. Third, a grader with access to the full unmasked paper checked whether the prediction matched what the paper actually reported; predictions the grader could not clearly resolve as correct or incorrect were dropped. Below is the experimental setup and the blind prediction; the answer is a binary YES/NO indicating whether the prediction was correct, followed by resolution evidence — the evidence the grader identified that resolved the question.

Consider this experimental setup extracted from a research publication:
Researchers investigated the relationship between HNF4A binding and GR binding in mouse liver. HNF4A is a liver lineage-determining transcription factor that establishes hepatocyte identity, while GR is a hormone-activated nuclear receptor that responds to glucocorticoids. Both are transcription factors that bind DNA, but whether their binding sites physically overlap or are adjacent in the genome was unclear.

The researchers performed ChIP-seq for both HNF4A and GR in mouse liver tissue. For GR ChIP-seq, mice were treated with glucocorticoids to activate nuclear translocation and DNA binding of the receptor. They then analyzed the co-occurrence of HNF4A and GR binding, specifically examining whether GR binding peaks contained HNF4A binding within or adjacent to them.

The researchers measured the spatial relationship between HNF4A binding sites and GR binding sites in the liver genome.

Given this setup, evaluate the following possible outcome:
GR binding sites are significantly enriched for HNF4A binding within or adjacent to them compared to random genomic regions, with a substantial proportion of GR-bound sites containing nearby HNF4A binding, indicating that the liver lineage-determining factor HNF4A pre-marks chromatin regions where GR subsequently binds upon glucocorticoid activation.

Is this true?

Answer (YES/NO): YES